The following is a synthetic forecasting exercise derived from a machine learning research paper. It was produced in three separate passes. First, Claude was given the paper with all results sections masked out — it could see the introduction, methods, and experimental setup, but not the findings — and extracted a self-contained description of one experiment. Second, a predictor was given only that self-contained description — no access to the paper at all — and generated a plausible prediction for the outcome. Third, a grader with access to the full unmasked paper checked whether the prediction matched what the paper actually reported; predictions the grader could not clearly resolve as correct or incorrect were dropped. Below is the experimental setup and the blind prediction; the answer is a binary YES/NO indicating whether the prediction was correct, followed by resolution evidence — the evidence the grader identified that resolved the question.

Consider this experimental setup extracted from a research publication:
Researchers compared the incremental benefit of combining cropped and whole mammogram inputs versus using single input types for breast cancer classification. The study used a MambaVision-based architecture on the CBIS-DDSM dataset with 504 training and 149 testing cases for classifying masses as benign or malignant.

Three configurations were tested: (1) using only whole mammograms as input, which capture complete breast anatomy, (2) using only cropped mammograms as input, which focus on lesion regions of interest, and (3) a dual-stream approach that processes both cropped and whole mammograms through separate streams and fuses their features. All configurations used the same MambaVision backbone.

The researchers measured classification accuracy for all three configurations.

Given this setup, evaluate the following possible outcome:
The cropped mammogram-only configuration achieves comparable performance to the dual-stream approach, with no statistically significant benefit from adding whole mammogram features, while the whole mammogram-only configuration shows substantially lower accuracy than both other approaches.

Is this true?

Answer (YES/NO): NO